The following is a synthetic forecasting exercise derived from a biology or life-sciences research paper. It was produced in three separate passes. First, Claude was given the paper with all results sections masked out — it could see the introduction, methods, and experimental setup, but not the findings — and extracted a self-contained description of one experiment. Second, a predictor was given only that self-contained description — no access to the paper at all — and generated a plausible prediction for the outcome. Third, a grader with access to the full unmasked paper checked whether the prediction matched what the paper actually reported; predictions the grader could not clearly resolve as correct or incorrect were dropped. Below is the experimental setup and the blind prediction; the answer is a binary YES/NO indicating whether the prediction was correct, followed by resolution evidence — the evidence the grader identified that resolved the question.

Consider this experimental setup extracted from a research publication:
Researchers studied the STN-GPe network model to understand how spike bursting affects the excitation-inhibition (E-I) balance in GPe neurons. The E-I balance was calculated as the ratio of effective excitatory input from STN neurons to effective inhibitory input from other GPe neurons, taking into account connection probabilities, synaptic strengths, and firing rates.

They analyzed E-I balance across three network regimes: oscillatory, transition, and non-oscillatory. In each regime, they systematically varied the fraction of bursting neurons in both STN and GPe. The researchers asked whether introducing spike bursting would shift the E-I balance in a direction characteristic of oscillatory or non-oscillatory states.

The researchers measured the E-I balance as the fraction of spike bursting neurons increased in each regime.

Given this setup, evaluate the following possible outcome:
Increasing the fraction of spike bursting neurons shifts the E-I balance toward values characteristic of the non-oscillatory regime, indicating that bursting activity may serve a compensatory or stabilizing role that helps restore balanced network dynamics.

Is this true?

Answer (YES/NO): NO